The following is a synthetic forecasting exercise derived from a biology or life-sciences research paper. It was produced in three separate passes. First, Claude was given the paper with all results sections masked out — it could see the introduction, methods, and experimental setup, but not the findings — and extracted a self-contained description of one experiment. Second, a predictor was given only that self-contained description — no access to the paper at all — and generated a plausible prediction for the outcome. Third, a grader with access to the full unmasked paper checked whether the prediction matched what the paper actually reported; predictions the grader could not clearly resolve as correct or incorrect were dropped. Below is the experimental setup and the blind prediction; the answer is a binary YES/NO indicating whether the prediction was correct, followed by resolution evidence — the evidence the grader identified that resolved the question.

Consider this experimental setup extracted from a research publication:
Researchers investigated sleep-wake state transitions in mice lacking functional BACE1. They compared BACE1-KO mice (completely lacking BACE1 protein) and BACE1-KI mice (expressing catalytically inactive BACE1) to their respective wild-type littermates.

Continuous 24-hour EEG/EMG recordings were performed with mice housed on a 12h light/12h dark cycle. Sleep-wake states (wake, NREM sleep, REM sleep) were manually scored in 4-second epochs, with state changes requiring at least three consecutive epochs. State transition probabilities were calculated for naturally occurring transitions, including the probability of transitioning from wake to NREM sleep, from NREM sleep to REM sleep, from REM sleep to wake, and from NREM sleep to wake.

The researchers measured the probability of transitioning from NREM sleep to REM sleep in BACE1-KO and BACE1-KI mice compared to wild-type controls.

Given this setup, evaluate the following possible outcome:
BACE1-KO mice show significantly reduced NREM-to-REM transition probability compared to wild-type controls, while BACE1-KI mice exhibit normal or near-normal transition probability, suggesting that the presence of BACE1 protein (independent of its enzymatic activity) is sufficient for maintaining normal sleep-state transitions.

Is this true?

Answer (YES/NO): NO